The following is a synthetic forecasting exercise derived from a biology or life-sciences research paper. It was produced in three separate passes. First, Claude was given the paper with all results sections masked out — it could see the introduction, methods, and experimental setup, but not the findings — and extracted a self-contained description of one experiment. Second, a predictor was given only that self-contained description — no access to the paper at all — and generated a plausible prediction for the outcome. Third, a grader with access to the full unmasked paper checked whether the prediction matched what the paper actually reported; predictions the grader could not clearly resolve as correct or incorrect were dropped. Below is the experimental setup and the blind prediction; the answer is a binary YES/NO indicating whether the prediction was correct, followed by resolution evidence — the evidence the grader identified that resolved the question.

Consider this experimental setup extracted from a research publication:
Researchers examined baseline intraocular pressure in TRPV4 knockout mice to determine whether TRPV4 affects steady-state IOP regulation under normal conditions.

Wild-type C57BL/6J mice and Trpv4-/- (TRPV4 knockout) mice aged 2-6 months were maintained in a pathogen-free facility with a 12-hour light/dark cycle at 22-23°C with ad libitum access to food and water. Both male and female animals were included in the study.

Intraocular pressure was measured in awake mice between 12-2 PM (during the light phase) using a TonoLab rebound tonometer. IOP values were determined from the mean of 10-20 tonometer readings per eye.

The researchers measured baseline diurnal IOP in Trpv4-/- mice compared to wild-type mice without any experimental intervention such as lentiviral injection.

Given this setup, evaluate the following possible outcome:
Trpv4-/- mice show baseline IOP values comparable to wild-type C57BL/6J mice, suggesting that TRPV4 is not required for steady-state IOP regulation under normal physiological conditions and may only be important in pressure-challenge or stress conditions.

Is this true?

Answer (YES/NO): YES